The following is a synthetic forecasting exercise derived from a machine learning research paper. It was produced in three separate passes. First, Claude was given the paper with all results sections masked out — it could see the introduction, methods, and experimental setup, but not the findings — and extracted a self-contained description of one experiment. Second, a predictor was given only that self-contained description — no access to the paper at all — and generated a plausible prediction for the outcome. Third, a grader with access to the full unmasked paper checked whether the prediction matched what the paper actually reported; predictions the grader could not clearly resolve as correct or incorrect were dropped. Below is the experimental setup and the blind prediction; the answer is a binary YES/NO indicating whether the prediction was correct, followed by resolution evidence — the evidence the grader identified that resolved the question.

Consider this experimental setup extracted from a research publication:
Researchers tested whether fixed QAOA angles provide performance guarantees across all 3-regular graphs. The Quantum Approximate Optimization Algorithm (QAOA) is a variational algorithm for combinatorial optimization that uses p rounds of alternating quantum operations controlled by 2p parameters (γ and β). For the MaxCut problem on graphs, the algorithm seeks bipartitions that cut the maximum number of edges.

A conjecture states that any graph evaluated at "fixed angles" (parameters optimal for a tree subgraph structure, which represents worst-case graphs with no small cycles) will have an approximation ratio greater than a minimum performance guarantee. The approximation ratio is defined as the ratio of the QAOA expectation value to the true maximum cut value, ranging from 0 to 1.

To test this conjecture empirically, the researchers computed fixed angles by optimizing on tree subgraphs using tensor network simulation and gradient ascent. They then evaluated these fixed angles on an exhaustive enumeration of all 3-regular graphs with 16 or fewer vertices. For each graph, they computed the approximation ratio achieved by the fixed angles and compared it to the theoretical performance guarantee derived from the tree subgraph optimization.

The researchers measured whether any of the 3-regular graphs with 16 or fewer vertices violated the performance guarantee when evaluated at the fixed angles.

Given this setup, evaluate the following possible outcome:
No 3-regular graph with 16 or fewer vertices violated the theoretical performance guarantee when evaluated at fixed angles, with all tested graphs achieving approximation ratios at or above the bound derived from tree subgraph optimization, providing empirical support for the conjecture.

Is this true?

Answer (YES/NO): YES